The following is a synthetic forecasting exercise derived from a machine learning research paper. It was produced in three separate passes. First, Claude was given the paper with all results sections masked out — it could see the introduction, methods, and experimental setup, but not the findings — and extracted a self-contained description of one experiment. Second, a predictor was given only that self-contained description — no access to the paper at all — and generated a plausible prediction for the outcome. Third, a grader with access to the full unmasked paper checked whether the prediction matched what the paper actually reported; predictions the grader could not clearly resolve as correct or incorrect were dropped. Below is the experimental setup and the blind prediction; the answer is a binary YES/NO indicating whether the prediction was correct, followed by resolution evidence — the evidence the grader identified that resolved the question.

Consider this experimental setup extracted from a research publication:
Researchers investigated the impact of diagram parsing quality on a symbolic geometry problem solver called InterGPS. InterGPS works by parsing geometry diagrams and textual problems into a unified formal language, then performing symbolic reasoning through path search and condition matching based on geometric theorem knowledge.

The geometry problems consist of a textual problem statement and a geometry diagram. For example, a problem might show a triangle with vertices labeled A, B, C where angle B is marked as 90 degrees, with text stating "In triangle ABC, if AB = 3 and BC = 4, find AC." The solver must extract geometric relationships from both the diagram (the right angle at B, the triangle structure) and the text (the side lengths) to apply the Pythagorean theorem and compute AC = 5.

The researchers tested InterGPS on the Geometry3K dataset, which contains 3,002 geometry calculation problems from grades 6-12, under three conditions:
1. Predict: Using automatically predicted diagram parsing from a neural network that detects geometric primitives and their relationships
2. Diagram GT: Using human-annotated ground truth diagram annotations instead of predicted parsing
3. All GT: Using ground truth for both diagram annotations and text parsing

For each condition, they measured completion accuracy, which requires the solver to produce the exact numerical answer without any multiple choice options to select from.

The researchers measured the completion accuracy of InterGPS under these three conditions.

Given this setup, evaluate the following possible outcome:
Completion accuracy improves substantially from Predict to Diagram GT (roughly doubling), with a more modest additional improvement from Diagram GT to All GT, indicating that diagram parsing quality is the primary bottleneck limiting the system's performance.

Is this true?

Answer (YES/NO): NO